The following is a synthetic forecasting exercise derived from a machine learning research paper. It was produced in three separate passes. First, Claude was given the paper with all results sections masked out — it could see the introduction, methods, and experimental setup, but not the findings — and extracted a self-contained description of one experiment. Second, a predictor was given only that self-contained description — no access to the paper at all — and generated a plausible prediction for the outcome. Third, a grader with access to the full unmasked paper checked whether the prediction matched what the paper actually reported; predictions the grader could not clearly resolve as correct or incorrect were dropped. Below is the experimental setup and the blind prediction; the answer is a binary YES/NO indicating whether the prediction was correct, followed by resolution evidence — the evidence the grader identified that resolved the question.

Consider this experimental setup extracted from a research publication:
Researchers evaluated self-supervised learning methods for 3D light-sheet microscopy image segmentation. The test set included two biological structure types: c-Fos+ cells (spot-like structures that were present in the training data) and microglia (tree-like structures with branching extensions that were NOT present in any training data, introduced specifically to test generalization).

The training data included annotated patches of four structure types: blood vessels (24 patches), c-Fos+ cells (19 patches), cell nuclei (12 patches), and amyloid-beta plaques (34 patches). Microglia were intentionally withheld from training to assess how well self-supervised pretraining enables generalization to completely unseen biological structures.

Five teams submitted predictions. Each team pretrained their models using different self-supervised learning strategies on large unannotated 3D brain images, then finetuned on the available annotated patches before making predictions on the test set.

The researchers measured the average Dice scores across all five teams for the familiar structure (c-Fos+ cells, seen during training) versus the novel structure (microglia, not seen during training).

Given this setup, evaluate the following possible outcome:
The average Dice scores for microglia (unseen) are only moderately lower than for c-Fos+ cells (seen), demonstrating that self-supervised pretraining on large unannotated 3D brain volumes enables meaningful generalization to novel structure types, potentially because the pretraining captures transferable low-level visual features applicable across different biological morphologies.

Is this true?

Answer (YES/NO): NO